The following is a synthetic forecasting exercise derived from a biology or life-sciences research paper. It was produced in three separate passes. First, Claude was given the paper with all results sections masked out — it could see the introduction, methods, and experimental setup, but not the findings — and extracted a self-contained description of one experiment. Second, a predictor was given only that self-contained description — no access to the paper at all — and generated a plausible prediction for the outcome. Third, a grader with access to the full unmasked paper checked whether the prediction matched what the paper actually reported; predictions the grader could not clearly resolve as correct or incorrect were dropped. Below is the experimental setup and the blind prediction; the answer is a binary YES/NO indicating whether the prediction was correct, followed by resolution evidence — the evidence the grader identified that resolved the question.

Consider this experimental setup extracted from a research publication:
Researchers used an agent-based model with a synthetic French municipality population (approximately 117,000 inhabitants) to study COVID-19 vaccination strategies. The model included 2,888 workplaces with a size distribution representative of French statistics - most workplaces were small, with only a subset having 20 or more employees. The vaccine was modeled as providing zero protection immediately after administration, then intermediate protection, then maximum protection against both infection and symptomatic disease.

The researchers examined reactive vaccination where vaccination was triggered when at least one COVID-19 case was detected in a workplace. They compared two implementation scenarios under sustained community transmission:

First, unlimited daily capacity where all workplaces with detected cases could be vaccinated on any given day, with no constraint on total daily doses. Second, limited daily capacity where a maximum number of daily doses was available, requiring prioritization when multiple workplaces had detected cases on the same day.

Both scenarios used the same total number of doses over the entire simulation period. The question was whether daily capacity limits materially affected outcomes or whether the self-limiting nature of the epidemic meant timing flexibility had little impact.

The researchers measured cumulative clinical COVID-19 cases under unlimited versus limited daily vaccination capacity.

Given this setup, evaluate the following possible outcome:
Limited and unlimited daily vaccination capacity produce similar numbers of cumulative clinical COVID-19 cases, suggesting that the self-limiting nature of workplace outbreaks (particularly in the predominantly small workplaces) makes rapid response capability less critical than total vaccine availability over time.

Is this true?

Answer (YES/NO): NO